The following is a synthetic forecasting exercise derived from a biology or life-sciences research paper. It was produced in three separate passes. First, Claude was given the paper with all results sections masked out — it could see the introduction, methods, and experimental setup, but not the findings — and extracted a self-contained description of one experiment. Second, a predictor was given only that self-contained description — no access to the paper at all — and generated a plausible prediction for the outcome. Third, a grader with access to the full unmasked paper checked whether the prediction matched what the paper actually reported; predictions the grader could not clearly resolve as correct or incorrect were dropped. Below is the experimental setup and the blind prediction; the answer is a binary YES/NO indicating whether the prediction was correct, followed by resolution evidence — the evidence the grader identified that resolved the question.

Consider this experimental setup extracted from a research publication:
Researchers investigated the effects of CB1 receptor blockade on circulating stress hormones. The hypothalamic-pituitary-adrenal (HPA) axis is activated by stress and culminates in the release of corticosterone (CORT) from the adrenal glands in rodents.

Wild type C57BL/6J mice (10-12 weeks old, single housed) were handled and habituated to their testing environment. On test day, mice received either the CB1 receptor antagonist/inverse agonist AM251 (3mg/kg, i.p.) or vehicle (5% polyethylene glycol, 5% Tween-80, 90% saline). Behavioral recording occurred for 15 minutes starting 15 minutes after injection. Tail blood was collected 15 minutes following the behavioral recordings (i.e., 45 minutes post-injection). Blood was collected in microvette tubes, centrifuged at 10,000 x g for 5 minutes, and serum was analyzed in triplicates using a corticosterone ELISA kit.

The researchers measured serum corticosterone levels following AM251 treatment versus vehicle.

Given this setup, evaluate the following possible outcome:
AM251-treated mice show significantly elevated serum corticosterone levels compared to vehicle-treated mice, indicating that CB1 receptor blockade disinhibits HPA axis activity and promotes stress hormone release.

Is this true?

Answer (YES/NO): YES